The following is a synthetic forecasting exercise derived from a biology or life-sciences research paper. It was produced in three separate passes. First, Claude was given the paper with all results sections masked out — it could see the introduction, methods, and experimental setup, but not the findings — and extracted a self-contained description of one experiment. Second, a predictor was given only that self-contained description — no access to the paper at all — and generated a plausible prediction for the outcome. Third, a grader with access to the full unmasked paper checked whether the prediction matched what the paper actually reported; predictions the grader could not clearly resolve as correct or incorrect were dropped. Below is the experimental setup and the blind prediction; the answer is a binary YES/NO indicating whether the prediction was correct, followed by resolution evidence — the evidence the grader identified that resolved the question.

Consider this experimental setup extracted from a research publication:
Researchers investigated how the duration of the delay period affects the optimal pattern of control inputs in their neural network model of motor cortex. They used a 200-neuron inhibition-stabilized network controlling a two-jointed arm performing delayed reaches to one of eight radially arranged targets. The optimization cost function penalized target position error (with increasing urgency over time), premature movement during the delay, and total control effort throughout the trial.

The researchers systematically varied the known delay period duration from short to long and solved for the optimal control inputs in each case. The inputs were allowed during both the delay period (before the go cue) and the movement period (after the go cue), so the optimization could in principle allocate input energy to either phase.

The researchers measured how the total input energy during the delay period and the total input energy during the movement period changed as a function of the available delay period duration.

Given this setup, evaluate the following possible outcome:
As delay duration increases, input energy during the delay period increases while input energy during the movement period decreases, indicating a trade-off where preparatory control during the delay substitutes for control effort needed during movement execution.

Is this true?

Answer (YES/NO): YES